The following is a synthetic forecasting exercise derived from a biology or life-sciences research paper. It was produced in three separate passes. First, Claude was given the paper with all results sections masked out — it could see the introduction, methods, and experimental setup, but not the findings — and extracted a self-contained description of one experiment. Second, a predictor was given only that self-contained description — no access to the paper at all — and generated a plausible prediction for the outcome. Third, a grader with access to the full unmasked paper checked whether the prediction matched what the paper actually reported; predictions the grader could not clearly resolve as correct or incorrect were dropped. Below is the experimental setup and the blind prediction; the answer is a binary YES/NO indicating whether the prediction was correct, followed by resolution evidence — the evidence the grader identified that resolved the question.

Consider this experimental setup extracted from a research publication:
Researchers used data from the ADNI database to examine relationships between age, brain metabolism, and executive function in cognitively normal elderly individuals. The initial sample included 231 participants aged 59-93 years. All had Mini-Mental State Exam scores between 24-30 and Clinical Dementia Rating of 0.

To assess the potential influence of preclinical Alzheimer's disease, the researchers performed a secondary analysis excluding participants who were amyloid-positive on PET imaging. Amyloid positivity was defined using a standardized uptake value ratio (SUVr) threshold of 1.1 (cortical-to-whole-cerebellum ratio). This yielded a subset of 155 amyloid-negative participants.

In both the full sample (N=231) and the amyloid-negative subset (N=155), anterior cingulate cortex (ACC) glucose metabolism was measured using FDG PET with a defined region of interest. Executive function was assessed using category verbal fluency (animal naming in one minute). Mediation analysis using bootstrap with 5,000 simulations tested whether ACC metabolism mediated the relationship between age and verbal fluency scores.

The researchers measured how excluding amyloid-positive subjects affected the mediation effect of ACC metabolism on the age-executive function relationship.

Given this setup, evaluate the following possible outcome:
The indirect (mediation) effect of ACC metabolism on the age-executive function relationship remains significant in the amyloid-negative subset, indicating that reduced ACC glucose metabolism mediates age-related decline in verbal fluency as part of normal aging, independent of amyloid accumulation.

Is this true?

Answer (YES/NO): YES